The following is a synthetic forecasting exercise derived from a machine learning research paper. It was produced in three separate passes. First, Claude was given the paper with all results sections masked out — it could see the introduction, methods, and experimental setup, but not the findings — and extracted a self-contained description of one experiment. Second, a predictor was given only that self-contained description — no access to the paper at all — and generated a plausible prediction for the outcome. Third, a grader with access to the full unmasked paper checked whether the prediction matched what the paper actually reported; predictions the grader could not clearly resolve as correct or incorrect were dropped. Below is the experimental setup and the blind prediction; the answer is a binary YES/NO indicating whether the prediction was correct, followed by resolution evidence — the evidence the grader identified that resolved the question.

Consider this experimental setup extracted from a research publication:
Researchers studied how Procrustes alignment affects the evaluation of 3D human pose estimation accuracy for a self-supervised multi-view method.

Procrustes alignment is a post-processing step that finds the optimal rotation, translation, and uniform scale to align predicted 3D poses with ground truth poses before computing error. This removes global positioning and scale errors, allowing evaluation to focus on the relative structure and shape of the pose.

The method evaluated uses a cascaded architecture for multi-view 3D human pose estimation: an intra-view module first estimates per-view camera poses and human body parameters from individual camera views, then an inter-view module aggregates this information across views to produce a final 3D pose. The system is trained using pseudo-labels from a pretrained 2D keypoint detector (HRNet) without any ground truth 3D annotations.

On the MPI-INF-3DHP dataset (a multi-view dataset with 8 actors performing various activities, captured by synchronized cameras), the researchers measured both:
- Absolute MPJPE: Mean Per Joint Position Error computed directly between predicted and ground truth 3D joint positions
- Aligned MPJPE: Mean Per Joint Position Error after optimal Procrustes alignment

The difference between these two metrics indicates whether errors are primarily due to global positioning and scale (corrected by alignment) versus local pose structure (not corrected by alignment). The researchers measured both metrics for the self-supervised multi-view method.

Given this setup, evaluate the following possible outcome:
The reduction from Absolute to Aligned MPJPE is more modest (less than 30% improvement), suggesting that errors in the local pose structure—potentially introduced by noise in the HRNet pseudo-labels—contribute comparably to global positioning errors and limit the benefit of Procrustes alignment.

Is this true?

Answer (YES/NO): YES